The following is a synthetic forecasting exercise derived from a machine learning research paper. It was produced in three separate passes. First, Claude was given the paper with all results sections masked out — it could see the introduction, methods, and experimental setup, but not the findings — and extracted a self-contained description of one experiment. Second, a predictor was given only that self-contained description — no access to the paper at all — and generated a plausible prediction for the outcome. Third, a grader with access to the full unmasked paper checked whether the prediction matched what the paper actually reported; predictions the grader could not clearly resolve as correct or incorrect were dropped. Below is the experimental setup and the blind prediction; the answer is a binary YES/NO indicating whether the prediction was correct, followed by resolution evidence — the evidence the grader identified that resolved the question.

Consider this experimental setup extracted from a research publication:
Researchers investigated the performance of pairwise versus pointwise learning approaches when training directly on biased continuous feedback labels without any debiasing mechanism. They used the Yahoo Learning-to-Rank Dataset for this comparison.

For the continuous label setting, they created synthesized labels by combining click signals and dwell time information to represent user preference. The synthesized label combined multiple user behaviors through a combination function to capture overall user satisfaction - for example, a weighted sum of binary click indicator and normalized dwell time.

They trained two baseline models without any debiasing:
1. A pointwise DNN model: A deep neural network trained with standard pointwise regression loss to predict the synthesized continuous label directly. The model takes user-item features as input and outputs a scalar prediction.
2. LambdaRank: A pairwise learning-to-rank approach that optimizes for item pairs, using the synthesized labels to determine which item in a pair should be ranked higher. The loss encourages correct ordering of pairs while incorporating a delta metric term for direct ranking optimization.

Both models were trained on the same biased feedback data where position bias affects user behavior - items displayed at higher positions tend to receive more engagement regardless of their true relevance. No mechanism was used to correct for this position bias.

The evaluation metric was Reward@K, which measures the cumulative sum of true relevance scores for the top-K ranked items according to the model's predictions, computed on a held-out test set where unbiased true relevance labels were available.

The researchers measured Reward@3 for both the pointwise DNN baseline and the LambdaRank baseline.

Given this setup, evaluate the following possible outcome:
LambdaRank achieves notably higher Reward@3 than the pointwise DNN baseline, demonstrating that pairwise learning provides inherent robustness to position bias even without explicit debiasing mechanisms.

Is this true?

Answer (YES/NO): NO